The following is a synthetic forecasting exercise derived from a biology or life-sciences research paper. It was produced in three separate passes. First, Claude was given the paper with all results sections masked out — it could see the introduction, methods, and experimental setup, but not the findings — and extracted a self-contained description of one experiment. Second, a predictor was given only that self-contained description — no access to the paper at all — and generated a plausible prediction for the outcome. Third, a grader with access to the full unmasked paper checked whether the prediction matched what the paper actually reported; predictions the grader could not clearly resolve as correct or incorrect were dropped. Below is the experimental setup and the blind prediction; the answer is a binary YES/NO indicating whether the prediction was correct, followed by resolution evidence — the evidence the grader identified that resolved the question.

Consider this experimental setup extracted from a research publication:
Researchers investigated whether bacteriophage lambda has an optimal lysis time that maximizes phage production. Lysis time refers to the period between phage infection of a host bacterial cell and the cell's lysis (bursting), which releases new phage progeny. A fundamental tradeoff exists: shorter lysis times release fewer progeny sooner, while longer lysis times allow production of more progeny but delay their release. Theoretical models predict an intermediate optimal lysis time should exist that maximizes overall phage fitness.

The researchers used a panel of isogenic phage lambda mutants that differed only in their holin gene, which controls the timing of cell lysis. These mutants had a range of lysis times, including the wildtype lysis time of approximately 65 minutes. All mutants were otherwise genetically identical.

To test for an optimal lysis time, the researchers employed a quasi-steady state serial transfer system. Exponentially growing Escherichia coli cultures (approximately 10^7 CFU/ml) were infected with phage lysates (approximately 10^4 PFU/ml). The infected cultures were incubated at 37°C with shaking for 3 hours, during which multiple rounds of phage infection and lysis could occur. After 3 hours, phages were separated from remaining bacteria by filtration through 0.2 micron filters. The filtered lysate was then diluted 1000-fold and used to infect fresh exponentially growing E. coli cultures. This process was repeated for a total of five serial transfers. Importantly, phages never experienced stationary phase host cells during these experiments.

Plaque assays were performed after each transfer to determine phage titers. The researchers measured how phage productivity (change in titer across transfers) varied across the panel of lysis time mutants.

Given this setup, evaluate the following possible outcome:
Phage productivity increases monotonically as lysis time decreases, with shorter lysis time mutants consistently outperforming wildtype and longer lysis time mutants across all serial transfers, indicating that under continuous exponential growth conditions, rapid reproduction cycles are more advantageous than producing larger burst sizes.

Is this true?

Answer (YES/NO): NO